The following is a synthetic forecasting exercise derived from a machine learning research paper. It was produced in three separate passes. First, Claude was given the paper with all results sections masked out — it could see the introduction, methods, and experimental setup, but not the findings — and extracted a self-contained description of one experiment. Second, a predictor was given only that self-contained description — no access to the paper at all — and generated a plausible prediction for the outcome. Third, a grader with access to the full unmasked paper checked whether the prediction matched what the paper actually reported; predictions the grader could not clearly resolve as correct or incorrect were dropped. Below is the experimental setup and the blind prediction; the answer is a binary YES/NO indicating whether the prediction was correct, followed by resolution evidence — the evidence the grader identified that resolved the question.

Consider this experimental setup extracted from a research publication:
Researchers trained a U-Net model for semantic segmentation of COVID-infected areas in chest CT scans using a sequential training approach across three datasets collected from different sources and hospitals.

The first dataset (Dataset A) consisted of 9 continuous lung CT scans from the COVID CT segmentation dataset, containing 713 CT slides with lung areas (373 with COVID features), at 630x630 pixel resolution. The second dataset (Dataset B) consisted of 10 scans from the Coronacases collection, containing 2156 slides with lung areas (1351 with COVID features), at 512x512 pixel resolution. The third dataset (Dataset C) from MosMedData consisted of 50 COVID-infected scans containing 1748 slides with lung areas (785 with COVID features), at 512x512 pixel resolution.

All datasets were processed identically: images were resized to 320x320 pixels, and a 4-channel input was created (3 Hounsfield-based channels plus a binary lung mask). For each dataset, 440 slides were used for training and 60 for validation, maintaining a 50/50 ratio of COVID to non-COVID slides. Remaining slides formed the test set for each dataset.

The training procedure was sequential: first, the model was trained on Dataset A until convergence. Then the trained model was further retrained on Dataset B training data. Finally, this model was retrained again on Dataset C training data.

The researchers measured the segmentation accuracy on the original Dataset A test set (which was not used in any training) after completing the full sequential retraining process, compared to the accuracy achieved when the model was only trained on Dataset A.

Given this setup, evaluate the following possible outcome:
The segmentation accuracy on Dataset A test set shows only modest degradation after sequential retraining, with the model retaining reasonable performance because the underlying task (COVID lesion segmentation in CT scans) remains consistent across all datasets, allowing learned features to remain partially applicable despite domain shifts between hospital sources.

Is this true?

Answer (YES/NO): NO